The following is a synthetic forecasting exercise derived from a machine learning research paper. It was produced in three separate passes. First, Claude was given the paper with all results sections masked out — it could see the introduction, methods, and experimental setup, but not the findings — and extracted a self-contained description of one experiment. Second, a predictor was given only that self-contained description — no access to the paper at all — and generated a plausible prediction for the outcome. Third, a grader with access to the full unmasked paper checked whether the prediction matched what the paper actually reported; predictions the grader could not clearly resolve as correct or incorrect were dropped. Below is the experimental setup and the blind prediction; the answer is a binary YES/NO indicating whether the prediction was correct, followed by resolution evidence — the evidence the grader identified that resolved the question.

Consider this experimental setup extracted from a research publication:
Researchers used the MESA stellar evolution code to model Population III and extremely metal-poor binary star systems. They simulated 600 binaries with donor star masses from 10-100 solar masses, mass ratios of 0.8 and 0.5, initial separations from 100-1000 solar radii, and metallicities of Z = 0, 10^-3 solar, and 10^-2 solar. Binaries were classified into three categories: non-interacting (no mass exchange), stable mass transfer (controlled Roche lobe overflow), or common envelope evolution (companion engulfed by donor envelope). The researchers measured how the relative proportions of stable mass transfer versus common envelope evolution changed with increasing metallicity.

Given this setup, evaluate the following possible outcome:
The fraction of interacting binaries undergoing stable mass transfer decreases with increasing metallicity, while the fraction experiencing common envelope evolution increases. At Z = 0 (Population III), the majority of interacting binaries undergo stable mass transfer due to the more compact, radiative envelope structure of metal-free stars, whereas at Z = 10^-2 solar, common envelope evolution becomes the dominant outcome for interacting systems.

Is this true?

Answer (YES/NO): NO